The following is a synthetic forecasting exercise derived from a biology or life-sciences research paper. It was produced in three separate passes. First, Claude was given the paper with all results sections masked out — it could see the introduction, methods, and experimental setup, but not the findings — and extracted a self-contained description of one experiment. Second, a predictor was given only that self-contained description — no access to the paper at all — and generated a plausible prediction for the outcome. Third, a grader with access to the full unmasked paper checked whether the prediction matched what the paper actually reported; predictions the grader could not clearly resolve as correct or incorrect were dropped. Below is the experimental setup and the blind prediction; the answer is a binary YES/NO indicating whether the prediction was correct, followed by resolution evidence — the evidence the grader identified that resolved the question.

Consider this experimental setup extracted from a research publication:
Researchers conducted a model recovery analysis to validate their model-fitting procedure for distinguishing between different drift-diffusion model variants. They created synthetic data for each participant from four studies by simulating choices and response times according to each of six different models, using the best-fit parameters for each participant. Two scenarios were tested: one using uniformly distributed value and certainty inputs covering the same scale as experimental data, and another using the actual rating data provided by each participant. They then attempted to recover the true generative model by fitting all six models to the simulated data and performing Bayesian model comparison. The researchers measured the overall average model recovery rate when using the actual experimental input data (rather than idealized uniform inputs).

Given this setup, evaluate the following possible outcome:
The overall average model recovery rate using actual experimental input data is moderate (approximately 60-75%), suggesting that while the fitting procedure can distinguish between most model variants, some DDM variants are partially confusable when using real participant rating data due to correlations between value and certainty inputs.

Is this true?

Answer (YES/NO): NO